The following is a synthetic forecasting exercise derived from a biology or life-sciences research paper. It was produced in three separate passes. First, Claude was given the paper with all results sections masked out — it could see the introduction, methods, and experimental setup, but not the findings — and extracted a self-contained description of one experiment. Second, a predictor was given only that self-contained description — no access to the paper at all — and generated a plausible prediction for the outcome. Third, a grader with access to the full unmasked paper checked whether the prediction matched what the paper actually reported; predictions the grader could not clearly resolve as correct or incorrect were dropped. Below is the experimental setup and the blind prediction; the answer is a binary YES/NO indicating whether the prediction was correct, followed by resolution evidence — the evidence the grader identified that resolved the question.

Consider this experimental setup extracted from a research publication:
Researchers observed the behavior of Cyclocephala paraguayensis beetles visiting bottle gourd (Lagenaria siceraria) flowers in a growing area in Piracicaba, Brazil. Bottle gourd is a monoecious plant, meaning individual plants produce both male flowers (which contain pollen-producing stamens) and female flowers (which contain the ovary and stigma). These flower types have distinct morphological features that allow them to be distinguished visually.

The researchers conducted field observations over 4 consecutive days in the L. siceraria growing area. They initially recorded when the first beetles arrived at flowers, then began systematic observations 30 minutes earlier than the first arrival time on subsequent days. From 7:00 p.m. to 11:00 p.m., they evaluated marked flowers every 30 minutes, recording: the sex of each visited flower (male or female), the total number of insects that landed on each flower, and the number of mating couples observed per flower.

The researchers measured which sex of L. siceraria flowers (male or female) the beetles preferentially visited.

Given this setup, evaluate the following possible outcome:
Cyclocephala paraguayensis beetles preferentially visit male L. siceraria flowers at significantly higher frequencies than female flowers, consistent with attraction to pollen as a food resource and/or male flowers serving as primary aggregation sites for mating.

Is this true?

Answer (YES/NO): NO